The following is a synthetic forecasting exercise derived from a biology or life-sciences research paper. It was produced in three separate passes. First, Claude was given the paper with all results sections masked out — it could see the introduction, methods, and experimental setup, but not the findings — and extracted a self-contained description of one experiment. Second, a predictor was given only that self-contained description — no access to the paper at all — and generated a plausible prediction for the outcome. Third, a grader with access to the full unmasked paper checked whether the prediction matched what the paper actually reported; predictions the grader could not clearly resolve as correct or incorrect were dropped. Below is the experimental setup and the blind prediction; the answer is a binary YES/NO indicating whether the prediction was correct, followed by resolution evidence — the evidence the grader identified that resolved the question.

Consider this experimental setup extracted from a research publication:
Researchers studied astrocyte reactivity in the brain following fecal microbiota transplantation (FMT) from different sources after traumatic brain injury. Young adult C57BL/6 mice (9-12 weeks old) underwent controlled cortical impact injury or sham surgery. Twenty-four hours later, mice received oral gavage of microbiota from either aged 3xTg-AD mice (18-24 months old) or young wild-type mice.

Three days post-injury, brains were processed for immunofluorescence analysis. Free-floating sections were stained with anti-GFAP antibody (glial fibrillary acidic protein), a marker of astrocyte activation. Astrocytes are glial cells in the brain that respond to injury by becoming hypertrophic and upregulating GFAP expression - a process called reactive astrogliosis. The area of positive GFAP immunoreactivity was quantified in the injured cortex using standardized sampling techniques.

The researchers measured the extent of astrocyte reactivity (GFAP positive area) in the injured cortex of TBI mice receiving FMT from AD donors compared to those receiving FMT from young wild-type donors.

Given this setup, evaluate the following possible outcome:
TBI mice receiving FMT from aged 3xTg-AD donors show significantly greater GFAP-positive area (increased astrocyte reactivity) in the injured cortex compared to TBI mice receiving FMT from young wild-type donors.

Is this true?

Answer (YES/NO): YES